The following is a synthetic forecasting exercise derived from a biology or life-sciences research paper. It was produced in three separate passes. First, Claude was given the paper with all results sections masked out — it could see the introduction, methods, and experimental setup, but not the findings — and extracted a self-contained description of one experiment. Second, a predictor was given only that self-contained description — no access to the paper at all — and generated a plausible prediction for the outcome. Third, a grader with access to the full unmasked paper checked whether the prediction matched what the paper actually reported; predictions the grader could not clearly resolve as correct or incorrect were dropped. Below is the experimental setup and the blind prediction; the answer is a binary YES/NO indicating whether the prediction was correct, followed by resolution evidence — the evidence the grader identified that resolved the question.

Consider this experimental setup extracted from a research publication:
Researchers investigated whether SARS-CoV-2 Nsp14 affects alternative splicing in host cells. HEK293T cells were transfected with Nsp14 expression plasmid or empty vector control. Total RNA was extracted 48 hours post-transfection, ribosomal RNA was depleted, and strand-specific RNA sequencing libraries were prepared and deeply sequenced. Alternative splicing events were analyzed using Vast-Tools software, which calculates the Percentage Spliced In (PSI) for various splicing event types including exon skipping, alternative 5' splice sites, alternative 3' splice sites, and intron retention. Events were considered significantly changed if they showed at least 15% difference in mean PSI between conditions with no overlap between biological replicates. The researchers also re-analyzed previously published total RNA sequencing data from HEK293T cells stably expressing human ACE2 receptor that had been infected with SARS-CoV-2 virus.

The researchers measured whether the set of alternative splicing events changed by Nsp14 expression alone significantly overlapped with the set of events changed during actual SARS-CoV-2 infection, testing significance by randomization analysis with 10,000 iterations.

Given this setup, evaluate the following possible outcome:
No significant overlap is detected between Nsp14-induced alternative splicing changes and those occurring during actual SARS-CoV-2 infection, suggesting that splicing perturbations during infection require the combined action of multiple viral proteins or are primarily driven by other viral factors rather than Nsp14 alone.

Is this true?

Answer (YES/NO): NO